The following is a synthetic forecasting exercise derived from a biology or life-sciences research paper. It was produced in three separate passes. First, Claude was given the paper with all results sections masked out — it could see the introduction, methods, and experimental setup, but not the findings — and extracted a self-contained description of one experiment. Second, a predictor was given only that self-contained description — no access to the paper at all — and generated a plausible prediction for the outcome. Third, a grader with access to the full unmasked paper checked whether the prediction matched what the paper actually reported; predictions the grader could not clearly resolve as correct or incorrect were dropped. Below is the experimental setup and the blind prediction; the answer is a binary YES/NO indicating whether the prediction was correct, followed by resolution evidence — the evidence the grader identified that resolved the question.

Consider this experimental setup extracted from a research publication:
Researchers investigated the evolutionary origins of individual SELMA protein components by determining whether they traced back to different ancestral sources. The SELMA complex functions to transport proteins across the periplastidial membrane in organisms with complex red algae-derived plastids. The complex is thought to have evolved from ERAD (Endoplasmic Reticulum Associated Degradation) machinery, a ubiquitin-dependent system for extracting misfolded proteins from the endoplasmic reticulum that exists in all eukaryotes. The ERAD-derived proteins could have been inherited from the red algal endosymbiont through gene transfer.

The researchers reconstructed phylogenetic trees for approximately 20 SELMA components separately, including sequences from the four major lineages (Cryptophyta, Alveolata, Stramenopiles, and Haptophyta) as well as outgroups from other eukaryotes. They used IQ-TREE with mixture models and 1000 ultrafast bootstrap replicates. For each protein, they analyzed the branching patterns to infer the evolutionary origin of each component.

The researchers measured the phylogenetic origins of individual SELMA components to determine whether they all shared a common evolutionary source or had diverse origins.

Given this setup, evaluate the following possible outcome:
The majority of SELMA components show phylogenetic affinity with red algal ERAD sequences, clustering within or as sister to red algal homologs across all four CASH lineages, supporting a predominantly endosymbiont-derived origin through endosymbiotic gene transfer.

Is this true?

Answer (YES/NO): YES